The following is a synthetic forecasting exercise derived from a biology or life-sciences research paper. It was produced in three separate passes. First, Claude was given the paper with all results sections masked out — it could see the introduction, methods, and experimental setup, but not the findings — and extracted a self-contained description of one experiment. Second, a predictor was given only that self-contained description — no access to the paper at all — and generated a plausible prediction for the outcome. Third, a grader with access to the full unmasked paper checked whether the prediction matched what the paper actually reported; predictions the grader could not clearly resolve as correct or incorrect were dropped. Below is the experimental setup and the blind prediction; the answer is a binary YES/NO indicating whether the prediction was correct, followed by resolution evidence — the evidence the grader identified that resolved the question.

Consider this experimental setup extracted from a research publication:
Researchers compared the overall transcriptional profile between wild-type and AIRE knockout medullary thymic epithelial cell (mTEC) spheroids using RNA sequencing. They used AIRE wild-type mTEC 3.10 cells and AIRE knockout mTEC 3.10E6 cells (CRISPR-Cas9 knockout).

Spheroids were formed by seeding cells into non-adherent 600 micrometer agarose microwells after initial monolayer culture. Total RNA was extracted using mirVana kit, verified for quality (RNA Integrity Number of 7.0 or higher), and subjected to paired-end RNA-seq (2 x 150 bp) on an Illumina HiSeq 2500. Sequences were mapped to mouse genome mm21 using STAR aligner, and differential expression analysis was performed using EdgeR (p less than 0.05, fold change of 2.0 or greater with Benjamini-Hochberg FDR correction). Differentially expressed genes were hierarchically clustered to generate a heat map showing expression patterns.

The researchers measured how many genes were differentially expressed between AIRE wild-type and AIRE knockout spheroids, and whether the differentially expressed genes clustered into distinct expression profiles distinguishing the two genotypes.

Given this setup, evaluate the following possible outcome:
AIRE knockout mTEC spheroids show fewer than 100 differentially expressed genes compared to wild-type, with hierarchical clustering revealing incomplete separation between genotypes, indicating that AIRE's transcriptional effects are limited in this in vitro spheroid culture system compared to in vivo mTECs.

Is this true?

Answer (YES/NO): NO